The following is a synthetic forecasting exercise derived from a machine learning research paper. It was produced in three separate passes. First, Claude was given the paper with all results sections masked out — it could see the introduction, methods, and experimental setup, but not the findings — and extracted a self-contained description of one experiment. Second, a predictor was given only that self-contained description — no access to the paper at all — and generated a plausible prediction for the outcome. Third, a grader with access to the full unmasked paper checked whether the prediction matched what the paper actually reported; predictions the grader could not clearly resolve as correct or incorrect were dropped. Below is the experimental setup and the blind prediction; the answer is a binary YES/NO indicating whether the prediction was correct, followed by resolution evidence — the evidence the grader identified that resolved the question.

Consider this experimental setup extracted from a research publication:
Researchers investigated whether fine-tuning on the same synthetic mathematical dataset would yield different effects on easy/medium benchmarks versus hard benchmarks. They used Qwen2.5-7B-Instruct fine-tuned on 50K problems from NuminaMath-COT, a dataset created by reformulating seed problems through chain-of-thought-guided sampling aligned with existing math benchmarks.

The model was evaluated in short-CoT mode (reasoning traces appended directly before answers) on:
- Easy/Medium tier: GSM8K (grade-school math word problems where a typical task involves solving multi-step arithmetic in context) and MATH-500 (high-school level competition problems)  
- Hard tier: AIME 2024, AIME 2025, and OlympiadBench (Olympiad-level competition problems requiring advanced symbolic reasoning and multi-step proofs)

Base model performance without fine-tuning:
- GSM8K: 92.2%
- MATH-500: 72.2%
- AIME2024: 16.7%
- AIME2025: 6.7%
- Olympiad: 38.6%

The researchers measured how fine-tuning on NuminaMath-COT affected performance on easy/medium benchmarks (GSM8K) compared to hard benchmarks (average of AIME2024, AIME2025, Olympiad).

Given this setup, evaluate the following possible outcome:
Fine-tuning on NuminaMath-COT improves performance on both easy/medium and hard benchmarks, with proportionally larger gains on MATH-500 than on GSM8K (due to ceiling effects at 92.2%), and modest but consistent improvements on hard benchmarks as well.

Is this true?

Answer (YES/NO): NO